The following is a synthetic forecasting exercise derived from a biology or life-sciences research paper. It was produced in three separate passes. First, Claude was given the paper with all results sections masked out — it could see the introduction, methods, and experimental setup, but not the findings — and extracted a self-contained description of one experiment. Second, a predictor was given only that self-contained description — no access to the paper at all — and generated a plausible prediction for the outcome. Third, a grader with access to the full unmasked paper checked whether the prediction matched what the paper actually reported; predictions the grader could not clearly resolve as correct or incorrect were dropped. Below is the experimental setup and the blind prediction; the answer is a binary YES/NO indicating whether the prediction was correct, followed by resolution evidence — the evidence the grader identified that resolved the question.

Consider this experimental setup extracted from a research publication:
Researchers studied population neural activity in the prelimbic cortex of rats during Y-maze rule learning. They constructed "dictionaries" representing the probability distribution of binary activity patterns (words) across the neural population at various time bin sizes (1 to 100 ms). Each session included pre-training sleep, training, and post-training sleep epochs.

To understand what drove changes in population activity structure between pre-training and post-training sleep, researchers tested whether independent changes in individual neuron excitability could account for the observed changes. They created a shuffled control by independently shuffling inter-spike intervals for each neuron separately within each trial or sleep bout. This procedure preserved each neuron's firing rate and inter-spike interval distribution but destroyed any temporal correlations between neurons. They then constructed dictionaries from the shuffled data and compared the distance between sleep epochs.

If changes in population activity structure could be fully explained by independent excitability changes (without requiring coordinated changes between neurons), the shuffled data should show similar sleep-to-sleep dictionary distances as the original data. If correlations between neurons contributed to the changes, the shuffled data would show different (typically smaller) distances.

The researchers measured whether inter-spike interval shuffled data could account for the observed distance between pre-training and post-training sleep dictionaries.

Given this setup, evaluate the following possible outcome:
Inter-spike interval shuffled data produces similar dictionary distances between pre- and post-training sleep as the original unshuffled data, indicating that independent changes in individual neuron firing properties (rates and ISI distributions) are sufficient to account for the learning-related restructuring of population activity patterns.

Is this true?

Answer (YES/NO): NO